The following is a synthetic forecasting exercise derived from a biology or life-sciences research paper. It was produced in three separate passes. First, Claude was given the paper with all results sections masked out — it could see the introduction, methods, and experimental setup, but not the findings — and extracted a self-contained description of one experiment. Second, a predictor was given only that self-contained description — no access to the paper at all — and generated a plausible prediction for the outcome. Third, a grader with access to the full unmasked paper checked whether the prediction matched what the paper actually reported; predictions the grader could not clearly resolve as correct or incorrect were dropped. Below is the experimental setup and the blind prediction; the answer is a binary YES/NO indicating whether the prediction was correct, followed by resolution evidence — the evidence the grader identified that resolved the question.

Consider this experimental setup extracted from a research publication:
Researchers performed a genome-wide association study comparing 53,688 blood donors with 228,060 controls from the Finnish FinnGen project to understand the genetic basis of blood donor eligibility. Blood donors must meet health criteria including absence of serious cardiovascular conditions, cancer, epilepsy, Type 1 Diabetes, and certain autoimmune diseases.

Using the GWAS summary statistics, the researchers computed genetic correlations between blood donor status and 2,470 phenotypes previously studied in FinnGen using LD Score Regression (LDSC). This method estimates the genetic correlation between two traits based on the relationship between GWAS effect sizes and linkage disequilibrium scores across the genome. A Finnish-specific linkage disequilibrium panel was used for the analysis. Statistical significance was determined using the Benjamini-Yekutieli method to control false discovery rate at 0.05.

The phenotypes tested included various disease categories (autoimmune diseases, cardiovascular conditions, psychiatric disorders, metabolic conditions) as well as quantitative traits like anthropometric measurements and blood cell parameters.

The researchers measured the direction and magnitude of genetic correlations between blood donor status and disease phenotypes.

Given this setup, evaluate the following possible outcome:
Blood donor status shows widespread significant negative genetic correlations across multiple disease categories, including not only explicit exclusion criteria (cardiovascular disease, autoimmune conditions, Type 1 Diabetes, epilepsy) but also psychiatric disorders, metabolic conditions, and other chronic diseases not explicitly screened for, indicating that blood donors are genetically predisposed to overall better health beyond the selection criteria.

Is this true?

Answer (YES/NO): YES